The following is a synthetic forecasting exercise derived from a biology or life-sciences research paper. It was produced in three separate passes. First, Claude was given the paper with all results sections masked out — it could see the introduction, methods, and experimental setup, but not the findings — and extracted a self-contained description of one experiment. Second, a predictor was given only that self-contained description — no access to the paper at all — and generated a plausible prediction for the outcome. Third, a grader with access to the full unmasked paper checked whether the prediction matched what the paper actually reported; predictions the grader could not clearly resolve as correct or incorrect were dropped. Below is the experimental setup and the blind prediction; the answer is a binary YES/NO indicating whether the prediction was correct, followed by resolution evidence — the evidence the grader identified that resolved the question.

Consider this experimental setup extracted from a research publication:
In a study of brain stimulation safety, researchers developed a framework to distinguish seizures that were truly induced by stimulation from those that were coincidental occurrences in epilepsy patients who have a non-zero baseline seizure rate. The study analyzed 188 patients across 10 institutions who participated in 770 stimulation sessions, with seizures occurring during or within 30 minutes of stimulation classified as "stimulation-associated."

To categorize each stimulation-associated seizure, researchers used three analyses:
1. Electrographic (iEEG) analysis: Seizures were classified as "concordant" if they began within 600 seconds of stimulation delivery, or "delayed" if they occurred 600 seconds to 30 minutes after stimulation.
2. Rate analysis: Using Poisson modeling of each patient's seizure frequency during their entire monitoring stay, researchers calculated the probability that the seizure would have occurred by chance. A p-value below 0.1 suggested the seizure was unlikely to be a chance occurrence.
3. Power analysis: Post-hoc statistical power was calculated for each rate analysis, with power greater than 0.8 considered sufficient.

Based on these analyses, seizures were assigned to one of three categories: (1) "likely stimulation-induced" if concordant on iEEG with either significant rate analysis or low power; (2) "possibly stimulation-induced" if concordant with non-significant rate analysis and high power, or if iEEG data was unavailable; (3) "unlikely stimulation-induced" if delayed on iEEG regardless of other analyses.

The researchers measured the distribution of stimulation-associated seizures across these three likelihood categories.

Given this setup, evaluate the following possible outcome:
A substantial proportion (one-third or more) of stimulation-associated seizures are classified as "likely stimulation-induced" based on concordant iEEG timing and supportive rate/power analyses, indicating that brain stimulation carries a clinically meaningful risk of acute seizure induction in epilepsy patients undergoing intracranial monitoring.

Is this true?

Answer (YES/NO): NO